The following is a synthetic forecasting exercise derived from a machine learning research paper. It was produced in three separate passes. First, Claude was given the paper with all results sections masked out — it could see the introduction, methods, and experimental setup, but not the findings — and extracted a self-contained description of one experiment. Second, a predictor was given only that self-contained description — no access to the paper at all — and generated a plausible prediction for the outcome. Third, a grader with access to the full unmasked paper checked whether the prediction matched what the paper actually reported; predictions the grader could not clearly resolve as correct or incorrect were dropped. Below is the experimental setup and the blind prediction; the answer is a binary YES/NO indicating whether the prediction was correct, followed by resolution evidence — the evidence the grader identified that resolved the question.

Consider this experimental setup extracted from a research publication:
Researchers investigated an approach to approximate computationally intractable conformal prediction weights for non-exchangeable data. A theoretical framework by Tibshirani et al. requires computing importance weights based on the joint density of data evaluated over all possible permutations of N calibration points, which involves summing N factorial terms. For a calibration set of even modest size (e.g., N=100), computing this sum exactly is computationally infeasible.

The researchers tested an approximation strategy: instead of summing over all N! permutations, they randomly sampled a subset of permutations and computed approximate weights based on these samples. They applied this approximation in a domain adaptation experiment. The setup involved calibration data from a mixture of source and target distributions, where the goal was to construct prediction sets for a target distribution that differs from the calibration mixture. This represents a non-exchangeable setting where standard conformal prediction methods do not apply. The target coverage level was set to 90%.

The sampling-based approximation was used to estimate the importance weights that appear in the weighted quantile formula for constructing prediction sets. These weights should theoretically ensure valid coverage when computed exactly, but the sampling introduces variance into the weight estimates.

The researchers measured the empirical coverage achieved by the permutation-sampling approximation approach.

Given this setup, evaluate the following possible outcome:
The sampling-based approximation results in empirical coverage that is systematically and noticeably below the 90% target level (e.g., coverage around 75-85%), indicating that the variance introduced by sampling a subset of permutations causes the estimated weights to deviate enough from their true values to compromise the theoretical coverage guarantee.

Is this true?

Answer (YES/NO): YES